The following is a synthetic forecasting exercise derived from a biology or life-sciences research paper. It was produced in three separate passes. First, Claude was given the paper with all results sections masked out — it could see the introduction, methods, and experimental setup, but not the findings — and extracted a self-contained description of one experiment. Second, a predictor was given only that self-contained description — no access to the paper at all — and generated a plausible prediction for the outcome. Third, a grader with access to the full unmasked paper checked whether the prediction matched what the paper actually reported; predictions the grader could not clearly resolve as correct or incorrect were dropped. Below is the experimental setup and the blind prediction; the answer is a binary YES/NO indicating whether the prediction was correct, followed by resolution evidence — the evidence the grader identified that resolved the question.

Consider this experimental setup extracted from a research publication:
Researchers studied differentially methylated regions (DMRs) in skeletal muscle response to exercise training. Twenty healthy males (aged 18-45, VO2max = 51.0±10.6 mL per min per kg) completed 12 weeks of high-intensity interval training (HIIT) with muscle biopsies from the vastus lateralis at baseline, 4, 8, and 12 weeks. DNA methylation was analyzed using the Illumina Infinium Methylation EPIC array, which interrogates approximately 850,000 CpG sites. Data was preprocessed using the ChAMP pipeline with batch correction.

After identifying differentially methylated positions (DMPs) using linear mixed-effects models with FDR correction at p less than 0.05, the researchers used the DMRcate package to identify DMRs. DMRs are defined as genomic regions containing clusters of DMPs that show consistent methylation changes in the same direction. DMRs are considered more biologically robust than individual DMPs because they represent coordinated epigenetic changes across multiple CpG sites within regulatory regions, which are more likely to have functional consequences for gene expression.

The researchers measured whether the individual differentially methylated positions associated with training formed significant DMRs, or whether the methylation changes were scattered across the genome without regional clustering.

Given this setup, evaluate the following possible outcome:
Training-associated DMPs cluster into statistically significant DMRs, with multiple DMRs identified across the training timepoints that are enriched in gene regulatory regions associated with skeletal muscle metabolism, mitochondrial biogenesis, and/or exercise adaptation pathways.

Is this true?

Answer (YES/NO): NO